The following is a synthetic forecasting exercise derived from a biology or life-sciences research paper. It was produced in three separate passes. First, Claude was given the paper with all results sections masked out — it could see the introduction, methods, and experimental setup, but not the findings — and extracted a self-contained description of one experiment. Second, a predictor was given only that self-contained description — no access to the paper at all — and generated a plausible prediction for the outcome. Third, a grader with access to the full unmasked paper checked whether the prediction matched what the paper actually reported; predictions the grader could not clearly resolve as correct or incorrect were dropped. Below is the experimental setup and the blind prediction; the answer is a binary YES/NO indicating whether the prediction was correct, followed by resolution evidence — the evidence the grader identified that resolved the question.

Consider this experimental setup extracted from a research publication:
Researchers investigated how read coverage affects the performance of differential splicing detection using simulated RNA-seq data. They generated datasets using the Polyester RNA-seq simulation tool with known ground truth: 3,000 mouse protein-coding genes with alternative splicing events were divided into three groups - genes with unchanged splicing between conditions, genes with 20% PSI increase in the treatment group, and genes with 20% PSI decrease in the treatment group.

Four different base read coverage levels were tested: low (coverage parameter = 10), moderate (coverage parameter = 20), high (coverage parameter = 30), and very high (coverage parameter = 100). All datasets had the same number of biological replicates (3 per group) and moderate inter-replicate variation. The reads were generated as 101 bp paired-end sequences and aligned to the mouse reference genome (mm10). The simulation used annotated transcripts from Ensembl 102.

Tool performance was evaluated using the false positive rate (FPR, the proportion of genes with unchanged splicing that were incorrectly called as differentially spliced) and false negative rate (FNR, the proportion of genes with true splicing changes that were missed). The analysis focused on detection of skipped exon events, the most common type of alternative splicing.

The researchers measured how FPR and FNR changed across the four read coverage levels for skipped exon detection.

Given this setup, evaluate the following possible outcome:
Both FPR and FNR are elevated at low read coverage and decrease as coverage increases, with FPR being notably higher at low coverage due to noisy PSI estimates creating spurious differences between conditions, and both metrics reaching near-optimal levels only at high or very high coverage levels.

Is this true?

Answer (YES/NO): NO